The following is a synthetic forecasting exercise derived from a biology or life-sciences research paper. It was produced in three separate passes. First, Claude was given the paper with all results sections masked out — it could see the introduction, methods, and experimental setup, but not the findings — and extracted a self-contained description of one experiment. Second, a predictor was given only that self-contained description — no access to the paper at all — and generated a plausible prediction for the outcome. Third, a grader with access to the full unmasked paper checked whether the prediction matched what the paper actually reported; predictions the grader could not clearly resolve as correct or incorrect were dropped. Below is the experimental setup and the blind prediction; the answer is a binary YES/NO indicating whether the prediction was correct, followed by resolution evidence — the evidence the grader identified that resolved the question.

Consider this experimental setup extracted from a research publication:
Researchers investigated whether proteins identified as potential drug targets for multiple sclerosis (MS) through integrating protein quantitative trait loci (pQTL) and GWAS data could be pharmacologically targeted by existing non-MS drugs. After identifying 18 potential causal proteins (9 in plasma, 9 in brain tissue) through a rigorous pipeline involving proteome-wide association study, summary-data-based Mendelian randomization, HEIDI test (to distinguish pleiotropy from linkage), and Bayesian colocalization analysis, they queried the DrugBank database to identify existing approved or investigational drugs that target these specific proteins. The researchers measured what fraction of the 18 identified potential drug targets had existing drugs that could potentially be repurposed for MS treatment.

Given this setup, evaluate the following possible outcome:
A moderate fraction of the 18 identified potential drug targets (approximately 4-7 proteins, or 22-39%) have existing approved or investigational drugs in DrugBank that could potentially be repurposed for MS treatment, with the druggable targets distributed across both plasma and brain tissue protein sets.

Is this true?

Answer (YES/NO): YES